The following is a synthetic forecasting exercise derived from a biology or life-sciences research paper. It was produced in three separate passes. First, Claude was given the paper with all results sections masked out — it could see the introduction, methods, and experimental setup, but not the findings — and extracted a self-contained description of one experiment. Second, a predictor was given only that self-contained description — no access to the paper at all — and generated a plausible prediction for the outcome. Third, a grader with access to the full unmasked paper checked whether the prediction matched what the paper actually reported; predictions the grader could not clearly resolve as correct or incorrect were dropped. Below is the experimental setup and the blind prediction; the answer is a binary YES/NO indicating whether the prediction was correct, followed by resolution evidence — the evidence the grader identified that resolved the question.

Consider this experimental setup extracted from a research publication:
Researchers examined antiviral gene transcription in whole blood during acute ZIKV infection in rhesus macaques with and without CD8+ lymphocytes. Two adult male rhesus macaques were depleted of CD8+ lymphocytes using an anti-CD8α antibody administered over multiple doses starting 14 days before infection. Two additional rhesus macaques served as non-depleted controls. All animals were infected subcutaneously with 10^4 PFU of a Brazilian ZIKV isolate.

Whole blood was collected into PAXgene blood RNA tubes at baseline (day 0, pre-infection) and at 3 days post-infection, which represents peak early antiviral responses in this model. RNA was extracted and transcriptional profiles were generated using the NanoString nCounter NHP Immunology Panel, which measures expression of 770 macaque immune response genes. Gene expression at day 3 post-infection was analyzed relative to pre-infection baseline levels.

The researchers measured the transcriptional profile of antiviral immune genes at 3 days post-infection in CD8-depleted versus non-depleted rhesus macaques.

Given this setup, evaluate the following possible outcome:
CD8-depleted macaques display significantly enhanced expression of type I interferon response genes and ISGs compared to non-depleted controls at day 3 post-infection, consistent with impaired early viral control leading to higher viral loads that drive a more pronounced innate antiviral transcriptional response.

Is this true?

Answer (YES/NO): NO